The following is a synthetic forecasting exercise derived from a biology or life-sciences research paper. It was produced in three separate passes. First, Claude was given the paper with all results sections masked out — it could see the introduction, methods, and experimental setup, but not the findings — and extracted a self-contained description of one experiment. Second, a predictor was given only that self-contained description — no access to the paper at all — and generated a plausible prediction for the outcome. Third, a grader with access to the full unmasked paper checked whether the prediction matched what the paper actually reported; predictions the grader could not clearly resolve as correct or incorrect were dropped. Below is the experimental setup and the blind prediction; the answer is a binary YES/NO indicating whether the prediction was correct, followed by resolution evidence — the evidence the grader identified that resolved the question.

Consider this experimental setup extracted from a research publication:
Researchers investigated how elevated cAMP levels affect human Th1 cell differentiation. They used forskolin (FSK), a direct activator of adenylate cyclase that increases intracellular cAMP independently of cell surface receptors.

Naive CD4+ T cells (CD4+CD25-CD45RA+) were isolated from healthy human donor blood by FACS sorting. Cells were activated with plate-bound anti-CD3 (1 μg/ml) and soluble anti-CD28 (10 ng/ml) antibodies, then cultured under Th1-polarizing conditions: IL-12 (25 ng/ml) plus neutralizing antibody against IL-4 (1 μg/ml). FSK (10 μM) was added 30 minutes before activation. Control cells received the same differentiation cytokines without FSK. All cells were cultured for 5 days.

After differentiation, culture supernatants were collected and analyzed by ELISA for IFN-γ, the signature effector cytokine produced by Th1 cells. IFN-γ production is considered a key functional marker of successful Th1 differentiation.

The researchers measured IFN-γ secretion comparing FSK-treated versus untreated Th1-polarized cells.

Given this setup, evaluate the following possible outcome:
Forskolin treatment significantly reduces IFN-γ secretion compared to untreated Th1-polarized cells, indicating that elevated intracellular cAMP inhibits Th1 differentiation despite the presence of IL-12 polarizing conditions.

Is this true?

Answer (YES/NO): NO